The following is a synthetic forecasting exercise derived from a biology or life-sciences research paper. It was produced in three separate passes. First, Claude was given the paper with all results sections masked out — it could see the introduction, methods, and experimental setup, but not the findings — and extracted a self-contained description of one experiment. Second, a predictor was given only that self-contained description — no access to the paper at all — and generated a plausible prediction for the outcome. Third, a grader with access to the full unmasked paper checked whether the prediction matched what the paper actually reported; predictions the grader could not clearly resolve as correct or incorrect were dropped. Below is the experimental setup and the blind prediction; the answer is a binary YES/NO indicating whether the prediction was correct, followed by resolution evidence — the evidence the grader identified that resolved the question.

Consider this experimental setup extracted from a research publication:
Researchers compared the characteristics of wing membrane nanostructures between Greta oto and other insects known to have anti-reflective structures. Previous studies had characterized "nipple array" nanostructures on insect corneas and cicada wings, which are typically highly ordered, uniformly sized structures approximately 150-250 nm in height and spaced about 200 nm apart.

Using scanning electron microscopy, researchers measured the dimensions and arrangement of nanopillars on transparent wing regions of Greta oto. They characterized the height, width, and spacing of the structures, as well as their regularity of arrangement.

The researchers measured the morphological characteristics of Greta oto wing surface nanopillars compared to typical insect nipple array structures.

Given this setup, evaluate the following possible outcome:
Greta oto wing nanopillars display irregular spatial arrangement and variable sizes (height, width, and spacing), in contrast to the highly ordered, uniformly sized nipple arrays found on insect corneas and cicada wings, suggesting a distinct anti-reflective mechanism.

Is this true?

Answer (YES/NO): YES